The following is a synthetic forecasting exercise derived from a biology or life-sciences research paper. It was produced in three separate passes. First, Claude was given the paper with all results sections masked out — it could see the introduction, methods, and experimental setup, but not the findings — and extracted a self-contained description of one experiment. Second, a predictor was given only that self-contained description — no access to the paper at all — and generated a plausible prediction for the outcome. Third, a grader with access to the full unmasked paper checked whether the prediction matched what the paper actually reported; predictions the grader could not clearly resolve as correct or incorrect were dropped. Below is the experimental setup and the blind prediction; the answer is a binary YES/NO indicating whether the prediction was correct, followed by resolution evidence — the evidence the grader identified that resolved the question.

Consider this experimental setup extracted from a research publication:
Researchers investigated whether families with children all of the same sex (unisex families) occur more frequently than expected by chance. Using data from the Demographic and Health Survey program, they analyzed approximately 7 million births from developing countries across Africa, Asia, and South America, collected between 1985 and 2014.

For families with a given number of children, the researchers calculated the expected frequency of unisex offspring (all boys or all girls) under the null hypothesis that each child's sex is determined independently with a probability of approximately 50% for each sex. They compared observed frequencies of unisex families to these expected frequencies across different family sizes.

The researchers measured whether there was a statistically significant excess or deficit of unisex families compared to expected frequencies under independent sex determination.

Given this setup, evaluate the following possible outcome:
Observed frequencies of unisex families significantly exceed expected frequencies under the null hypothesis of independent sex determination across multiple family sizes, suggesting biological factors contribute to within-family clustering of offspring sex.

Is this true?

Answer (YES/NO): YES